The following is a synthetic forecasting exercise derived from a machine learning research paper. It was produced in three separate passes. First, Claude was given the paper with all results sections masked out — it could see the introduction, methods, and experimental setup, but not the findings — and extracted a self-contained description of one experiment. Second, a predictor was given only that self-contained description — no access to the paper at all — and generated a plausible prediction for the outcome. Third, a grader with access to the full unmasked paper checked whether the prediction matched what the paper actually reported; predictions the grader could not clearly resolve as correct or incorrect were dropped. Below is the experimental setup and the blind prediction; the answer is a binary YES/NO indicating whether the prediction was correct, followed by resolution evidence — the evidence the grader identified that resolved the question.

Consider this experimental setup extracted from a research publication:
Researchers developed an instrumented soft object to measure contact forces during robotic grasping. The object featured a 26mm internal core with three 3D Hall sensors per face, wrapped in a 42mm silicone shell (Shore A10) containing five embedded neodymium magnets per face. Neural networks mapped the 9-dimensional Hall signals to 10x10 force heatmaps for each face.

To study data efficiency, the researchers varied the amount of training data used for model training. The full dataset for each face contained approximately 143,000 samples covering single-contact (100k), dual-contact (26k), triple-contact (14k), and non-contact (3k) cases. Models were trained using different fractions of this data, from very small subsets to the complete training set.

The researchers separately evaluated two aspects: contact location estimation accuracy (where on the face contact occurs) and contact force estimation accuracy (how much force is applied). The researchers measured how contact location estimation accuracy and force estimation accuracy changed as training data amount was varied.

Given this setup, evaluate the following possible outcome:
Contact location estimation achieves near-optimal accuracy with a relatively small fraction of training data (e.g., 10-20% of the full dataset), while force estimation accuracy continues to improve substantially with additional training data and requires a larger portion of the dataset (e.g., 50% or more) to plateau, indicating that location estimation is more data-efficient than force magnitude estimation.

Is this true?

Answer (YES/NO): NO